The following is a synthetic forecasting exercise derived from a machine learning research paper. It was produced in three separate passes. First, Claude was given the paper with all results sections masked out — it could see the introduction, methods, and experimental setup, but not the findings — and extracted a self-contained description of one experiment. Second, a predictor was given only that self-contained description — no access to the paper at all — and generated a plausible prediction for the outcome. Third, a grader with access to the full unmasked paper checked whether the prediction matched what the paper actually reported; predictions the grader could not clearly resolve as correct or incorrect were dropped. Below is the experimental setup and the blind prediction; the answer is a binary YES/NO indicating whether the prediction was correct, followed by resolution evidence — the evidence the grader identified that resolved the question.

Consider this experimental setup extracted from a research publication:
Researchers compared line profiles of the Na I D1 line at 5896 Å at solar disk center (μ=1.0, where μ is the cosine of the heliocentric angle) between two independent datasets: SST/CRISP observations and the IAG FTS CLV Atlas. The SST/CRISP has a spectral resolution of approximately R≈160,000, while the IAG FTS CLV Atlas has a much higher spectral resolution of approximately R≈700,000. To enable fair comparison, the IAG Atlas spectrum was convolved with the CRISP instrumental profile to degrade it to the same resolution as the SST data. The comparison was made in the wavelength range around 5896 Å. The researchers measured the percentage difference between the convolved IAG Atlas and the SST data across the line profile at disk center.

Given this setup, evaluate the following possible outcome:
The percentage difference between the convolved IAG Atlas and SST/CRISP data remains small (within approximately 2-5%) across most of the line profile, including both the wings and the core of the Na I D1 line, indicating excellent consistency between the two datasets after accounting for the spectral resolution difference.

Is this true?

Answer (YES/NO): YES